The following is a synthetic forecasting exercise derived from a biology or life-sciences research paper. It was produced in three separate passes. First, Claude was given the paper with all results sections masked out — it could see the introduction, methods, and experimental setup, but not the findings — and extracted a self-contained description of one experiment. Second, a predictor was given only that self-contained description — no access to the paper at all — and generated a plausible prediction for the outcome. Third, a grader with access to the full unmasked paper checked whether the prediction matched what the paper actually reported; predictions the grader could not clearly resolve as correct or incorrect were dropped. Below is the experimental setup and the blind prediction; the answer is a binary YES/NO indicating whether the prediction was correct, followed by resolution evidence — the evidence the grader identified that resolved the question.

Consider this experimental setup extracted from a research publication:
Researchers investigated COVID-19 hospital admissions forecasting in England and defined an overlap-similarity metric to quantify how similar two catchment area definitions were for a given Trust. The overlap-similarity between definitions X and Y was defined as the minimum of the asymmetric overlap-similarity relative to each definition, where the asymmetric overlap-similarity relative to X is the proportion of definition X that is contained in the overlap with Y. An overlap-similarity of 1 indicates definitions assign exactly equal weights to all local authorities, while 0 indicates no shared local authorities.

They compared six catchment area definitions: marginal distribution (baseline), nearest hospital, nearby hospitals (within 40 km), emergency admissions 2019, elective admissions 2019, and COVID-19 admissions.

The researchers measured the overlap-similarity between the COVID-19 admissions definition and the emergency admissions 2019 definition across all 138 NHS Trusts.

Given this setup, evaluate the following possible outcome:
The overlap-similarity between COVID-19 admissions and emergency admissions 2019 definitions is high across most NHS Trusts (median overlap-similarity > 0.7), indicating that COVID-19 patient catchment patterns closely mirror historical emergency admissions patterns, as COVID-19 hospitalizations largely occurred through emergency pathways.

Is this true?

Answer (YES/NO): YES